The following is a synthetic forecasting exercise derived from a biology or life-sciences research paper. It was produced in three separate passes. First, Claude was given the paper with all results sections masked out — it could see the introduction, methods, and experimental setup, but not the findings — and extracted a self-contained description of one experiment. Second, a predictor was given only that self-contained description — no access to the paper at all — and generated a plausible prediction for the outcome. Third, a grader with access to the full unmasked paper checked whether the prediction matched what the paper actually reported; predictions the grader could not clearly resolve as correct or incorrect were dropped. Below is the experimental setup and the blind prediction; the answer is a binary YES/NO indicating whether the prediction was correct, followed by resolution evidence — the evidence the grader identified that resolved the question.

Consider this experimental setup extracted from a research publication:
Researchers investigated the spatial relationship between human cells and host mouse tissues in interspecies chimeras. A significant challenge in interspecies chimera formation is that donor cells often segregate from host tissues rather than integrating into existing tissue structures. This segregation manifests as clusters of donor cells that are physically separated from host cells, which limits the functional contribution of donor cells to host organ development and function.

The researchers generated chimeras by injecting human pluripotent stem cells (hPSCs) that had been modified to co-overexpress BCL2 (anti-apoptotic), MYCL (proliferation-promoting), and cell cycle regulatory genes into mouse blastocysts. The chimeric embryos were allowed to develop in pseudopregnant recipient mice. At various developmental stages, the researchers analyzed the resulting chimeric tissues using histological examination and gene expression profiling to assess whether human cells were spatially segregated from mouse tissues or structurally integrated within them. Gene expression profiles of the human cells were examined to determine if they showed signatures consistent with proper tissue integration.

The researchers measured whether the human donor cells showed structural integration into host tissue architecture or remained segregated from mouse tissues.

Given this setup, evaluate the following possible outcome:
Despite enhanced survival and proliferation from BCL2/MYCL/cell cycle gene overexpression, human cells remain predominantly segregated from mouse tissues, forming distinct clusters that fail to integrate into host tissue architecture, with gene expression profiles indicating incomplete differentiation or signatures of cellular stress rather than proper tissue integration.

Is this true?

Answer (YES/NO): NO